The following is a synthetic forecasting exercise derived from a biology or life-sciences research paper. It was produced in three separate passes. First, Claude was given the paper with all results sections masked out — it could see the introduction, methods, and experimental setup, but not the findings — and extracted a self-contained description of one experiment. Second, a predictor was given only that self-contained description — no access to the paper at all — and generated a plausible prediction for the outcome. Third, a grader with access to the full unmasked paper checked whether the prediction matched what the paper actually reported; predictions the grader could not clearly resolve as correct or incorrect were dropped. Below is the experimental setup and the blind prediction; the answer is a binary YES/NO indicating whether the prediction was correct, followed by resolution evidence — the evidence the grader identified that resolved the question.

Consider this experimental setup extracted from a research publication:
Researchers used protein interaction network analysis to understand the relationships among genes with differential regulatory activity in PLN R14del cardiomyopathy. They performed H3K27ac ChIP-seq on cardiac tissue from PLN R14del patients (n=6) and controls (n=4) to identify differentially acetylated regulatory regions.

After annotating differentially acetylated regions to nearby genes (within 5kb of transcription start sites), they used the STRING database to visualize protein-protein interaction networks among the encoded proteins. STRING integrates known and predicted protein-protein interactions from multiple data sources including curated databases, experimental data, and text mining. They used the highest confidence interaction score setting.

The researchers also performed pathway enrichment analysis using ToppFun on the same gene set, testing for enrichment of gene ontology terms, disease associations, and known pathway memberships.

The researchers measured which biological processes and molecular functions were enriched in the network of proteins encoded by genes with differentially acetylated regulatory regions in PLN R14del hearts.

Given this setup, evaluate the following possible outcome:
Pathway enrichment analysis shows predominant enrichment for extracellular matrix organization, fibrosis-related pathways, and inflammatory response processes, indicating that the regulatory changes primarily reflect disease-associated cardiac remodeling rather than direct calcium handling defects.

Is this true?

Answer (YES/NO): NO